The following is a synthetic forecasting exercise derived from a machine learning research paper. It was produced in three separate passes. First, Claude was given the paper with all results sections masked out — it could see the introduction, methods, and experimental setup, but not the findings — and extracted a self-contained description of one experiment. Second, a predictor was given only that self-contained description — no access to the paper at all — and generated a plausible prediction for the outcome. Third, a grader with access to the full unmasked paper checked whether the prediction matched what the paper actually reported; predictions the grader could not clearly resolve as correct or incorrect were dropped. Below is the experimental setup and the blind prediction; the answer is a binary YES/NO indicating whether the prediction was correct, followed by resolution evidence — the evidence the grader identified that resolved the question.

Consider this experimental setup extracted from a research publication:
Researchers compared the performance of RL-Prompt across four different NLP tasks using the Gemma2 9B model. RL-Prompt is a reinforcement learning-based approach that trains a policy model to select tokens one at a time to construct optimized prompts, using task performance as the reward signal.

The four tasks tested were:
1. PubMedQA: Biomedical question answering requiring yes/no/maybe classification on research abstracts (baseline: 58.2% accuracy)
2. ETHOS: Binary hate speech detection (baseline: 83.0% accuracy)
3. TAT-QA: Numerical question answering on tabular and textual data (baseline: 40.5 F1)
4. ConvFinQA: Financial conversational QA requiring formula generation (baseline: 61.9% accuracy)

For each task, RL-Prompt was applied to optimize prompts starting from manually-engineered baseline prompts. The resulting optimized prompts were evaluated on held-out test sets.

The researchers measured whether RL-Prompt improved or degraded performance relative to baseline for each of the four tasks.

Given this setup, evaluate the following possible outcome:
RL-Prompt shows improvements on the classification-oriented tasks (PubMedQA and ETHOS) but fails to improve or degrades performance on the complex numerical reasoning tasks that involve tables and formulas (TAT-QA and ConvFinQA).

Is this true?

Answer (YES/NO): NO